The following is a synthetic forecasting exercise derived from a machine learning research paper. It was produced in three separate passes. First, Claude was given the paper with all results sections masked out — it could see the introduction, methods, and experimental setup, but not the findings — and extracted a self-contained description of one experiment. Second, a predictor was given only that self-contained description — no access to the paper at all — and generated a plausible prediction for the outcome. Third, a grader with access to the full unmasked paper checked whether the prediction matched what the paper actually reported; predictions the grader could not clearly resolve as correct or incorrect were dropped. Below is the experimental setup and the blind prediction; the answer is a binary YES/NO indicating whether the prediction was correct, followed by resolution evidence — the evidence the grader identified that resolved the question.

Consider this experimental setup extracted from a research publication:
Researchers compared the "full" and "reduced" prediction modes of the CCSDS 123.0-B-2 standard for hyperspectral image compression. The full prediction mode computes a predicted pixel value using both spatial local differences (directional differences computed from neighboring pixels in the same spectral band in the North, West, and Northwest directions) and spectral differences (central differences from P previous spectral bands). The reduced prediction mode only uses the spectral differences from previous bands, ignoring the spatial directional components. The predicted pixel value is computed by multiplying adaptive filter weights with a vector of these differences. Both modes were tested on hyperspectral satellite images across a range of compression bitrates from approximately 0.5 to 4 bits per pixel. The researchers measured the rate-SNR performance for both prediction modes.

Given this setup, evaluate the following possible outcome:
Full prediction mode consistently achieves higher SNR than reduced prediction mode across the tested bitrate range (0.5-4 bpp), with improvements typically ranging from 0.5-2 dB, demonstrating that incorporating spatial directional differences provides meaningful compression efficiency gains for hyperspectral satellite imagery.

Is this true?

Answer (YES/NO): YES